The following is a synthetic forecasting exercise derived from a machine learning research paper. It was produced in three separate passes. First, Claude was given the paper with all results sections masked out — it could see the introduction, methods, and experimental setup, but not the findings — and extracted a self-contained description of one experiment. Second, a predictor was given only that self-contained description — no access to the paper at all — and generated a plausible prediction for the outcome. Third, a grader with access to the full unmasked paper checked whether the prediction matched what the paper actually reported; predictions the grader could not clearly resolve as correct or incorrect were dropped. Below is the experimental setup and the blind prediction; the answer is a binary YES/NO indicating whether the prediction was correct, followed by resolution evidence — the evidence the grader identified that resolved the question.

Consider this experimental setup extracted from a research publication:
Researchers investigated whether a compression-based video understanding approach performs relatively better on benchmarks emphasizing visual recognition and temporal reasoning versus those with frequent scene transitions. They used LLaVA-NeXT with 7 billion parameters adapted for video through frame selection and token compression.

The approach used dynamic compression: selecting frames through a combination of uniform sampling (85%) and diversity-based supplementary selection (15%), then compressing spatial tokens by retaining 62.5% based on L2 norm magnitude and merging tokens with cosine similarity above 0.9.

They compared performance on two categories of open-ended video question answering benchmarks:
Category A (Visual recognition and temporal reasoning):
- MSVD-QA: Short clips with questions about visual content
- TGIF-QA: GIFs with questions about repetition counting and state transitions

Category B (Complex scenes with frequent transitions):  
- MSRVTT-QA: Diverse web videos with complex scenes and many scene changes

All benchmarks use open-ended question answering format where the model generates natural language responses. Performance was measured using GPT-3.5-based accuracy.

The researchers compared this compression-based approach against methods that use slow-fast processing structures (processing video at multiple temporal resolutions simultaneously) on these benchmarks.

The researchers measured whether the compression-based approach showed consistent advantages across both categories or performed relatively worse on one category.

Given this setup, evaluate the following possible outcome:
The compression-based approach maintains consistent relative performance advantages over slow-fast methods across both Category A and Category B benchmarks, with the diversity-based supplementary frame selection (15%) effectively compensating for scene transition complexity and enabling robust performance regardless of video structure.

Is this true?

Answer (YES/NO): NO